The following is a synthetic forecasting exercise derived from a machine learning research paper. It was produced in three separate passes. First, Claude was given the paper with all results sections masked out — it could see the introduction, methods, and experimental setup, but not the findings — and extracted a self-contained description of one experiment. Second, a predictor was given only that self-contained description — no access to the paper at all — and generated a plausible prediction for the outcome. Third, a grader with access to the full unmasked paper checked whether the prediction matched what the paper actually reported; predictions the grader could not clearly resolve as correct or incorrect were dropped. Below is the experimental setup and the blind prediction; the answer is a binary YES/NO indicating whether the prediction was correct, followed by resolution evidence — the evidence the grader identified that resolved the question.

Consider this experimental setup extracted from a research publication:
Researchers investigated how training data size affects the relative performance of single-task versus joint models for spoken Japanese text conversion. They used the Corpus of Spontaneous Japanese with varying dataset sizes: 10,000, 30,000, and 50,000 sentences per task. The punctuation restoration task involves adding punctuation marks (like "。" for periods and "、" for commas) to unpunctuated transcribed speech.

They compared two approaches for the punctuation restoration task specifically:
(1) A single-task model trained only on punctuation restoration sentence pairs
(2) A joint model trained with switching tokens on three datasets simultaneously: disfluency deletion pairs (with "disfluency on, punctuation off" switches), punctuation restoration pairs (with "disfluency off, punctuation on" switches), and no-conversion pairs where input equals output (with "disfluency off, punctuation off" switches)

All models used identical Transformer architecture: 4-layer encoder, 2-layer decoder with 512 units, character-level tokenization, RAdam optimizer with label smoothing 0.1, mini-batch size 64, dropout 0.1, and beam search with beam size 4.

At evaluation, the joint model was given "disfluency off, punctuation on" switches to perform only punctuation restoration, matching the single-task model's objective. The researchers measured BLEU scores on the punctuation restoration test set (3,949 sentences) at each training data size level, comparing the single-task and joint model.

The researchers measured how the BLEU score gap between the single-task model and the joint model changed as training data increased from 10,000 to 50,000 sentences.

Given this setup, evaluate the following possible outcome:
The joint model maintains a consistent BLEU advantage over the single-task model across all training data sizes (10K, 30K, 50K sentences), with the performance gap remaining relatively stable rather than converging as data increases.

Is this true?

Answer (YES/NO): NO